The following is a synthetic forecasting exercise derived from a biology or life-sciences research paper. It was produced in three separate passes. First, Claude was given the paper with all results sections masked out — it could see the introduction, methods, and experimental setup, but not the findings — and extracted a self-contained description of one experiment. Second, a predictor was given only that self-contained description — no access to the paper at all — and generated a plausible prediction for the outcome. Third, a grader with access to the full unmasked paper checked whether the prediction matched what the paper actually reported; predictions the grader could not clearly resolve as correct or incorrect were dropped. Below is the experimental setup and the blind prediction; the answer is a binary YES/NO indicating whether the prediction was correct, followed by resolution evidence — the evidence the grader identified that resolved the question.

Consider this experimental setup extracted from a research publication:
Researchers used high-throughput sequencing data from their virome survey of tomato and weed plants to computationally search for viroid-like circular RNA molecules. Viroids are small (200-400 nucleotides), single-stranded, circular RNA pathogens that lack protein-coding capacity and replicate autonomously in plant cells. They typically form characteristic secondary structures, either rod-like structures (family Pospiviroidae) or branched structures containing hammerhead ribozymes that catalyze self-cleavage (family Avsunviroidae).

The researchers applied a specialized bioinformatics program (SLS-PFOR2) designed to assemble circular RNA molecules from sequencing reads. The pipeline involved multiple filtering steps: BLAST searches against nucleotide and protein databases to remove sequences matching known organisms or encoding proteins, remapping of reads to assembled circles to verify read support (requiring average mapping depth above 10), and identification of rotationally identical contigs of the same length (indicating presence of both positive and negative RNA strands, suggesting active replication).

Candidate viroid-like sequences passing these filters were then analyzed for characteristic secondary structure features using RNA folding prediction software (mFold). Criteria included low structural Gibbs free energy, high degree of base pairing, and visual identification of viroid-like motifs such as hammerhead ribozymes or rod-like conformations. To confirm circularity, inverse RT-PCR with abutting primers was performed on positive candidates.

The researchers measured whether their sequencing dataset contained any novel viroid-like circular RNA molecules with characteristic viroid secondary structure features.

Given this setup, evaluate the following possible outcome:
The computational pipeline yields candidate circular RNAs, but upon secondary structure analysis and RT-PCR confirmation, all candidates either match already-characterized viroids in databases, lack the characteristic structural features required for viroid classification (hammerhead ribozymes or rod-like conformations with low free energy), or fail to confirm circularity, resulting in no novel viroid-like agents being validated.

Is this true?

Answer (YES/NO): NO